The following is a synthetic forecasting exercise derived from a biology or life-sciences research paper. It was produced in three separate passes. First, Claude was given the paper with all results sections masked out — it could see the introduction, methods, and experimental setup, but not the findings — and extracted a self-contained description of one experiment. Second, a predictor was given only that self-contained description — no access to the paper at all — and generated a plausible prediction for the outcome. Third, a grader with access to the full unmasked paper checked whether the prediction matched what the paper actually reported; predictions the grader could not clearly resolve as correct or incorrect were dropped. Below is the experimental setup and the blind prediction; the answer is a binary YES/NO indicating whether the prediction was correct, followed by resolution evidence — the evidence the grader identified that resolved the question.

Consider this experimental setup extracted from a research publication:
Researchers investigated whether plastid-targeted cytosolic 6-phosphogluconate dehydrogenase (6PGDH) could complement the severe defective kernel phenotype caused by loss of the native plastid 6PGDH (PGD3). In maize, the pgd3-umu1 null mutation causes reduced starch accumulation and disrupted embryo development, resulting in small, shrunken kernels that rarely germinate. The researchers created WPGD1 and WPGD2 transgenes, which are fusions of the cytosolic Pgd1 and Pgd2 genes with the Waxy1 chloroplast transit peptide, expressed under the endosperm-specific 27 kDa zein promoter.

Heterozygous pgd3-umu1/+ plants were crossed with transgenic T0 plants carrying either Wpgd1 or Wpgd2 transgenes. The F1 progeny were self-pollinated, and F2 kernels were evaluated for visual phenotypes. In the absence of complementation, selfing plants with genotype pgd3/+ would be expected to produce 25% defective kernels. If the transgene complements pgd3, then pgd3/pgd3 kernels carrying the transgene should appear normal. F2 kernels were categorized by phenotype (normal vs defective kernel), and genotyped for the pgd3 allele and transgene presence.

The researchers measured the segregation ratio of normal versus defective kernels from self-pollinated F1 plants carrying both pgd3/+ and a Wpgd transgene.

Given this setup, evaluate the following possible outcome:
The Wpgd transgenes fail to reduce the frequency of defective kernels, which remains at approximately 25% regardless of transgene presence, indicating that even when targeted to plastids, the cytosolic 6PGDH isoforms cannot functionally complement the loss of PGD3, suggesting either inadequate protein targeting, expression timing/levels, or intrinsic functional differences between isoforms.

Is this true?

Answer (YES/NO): NO